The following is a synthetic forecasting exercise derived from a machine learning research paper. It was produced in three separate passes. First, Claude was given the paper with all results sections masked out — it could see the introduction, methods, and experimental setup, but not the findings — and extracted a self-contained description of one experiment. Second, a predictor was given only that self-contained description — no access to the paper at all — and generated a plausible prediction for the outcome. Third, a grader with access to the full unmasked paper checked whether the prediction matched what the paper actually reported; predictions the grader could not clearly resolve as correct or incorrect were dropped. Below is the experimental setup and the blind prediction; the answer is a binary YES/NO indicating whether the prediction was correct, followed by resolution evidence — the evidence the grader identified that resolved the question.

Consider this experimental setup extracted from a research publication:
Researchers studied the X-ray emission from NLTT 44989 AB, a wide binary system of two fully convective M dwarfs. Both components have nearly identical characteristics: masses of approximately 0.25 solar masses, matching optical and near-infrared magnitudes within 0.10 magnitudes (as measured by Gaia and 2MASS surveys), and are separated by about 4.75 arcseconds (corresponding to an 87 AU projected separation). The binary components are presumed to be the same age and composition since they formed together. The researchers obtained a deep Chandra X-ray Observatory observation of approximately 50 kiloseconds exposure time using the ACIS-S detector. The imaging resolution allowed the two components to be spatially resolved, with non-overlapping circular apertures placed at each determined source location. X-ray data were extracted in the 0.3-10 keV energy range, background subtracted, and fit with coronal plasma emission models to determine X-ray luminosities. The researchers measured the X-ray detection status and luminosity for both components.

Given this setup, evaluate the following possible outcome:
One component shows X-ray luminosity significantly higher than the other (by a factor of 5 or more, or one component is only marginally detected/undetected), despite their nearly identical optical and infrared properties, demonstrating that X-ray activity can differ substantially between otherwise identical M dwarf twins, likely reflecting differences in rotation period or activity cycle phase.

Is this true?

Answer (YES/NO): YES